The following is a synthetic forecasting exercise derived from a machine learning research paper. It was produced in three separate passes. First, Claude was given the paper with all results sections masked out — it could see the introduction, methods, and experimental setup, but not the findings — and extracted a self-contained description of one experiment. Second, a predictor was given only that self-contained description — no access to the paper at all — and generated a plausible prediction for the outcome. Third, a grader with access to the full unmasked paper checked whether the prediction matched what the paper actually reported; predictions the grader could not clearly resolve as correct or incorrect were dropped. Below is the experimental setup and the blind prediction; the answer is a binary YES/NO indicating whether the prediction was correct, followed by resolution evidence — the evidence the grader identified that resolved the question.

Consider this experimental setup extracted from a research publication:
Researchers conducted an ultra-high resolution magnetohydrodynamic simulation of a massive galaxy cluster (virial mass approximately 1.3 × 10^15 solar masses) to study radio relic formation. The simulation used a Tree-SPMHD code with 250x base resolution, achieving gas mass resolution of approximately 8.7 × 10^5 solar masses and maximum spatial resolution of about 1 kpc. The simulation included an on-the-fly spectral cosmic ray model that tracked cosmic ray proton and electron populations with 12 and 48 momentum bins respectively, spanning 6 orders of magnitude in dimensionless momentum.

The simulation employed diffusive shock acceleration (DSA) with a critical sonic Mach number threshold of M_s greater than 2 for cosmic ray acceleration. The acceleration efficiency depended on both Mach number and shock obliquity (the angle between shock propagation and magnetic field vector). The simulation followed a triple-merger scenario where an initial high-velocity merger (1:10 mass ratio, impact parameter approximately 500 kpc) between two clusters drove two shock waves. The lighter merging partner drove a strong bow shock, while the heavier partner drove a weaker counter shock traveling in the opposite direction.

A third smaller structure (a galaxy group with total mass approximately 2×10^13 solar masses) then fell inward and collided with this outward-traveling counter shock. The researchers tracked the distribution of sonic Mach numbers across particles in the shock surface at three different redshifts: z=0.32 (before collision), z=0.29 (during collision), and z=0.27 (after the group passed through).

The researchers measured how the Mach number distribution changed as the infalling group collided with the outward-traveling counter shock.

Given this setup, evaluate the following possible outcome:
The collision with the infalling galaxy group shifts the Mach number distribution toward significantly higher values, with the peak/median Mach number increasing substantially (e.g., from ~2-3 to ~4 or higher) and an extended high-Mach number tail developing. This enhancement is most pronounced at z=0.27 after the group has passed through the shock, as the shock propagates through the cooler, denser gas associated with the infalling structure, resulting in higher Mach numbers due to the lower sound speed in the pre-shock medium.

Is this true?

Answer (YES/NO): NO